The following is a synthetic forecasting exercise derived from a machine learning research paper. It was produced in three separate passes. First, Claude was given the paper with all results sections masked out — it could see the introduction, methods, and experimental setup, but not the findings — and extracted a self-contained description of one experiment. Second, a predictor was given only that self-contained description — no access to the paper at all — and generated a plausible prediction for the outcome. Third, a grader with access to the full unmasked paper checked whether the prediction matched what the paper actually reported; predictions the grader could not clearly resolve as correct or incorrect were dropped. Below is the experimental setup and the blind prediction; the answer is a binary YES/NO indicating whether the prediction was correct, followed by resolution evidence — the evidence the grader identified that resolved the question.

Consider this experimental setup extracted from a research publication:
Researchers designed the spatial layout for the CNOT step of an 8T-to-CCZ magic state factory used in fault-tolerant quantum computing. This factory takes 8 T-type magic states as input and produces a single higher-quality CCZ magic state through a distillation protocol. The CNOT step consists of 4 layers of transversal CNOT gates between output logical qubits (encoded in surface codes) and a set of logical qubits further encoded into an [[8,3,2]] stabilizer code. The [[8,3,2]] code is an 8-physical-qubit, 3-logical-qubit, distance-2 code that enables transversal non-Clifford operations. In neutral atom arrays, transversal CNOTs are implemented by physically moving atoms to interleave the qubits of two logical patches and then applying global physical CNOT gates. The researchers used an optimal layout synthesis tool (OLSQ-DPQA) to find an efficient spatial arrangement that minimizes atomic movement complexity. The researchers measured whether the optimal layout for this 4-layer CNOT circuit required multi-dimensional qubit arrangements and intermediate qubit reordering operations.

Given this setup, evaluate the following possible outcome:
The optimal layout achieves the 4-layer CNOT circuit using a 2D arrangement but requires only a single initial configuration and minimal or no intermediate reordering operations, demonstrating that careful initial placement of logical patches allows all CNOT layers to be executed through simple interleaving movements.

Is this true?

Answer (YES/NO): NO